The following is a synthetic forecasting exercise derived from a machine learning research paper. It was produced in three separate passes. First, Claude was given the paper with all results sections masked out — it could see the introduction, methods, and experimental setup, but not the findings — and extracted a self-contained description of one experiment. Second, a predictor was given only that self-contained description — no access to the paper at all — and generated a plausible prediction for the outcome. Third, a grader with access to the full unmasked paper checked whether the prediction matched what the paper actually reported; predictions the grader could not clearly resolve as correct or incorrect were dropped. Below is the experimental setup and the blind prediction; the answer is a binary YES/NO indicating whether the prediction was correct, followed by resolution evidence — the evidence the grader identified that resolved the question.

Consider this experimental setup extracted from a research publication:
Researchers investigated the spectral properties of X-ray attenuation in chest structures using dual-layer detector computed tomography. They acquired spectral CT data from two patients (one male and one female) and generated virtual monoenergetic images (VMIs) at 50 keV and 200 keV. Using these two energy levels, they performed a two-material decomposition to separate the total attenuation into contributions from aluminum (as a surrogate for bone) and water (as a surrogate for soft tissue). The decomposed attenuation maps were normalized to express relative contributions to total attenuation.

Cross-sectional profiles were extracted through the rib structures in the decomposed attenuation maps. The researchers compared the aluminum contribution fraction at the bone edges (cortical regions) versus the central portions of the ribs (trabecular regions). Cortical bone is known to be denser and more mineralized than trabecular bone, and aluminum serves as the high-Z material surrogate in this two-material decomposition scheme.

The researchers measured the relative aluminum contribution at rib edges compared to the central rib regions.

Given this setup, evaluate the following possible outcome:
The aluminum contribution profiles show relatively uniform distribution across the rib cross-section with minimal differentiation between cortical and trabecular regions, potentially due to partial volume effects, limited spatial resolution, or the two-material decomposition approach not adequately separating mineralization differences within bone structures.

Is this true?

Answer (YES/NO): NO